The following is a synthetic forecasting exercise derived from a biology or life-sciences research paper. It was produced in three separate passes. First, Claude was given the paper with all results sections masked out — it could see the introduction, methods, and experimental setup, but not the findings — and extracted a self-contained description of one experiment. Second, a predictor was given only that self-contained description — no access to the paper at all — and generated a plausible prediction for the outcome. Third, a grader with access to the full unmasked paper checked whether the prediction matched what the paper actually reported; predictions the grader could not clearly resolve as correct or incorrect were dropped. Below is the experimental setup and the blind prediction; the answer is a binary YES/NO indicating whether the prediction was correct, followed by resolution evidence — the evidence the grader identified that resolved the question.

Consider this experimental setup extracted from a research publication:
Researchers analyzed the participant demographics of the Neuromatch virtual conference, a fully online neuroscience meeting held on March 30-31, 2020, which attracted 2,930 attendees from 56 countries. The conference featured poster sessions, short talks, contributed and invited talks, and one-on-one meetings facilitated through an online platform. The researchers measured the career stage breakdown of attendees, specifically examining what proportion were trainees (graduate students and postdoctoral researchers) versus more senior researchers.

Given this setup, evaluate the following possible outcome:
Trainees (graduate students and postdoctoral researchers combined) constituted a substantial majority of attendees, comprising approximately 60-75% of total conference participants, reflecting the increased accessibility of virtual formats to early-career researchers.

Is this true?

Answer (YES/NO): YES